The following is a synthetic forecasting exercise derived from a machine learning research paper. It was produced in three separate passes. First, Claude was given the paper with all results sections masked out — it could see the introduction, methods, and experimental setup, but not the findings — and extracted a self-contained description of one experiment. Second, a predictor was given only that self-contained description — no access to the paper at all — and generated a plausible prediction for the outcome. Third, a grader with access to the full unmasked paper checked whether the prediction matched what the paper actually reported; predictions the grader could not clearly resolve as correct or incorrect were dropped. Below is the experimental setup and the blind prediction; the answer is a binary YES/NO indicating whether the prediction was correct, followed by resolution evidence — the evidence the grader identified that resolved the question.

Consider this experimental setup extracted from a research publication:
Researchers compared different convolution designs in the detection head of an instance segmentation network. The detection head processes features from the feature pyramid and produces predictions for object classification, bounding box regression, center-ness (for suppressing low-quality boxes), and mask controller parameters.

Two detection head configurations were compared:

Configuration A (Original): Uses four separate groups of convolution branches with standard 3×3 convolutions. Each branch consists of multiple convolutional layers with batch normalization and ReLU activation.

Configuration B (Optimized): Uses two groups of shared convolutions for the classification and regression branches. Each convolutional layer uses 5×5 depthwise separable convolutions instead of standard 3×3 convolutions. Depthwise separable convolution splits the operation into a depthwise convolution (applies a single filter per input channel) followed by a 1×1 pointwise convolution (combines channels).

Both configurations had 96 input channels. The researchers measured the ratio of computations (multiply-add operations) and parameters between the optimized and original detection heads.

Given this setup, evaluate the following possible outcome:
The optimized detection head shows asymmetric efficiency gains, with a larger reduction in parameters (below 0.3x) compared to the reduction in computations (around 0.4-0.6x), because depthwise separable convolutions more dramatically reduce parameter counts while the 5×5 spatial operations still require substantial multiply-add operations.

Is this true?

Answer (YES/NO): NO